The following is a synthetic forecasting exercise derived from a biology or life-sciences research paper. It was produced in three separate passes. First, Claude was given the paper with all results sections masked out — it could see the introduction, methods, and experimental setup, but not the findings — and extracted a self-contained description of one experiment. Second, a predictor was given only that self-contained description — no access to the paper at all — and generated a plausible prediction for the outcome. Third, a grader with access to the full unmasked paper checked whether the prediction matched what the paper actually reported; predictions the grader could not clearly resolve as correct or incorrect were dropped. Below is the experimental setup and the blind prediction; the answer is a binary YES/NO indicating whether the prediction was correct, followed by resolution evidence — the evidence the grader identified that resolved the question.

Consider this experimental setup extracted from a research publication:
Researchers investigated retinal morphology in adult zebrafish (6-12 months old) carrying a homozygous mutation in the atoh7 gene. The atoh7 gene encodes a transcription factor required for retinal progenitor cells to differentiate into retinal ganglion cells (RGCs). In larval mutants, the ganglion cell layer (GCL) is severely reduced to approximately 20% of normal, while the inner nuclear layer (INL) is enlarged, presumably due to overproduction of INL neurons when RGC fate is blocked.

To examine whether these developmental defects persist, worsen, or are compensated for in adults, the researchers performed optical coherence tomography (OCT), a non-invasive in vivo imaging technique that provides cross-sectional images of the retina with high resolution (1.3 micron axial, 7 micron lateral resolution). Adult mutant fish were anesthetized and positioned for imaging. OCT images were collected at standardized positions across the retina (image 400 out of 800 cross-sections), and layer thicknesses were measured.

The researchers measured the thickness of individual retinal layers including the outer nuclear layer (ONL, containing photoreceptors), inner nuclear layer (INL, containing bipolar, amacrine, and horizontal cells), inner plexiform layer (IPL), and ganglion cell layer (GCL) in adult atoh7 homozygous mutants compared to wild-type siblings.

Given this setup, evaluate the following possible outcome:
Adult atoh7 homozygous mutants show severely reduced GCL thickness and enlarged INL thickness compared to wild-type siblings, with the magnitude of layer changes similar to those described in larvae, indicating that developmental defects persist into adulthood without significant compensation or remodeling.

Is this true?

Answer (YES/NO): NO